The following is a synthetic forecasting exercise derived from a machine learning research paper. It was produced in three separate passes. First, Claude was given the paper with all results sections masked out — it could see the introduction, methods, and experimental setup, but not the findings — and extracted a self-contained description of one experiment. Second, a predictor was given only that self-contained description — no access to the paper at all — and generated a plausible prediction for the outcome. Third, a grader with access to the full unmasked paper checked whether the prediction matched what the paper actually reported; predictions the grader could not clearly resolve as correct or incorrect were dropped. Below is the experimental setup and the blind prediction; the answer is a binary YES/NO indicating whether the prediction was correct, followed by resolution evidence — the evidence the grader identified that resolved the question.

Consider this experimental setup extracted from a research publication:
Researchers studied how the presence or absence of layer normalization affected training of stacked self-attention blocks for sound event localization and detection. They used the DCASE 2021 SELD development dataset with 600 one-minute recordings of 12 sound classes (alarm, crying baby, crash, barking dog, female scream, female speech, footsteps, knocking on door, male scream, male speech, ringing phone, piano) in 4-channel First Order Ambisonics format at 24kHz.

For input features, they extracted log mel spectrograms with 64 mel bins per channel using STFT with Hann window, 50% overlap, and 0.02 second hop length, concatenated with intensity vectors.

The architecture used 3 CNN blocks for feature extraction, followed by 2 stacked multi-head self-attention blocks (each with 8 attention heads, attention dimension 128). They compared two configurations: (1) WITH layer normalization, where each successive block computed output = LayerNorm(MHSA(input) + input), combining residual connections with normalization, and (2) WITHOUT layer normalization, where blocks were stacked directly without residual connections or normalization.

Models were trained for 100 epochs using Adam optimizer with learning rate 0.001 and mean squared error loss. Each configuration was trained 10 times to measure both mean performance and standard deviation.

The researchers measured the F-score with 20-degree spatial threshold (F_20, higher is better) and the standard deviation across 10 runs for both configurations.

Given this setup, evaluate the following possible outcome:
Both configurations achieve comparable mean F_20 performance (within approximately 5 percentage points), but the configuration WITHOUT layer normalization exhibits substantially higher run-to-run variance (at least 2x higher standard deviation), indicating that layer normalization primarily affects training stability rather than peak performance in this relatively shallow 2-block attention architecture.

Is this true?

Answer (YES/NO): NO